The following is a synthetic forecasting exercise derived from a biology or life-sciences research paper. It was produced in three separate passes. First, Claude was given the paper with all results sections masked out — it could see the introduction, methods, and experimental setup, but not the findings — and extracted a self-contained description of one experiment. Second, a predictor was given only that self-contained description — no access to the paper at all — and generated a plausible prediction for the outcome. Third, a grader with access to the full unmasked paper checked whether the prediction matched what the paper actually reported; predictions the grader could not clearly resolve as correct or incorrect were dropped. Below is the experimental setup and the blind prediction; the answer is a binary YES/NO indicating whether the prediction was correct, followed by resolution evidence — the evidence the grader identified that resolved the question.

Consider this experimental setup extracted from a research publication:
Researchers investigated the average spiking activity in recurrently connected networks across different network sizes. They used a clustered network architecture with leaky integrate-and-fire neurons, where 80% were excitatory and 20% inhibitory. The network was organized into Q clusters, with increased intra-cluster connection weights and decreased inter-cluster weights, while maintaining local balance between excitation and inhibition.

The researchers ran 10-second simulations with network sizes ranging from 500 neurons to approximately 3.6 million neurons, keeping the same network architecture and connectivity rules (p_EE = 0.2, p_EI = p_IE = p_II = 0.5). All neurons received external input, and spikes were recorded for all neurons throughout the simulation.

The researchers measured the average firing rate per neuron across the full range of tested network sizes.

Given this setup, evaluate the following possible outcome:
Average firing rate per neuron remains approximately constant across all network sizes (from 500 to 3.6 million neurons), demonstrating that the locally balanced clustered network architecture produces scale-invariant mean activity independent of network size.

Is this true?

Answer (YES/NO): YES